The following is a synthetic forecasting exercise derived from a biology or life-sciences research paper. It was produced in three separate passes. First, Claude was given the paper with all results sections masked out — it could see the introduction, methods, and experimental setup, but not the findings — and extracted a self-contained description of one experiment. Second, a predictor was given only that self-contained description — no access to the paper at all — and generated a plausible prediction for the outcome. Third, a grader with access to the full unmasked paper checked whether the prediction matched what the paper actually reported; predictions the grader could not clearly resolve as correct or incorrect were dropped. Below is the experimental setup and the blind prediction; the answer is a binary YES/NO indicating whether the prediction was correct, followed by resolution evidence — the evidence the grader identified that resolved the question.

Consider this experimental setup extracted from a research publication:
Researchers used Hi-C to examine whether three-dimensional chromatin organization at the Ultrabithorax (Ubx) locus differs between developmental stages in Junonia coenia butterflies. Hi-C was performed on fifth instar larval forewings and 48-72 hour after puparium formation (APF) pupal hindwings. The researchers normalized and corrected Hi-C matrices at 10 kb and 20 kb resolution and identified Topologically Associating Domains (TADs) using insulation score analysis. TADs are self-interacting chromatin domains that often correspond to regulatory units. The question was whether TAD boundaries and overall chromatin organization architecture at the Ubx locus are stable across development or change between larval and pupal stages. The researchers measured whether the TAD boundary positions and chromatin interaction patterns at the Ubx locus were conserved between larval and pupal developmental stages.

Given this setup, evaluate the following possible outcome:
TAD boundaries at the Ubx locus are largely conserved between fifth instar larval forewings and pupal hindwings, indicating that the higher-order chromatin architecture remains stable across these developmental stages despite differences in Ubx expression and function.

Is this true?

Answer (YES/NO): NO